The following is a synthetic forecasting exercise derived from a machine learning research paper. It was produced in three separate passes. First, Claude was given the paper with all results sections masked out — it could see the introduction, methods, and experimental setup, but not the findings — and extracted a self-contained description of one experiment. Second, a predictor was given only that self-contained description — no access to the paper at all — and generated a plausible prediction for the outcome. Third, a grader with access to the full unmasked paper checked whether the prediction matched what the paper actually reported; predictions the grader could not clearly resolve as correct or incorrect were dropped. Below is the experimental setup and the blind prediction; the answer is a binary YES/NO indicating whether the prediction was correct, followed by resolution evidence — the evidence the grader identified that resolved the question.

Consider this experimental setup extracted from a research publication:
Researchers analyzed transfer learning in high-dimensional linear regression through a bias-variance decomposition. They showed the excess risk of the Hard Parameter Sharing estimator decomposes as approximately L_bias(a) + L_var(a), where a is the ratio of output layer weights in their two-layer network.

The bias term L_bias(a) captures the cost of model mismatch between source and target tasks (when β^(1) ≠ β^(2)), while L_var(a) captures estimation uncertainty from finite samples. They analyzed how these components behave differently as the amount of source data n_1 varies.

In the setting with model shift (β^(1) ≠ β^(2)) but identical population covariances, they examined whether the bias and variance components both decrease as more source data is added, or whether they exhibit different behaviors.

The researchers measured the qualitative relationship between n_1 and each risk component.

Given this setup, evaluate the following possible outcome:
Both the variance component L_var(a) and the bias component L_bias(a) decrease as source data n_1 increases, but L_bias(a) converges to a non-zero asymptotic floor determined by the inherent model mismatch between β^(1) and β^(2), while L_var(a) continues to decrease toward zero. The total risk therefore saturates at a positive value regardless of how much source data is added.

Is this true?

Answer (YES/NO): NO